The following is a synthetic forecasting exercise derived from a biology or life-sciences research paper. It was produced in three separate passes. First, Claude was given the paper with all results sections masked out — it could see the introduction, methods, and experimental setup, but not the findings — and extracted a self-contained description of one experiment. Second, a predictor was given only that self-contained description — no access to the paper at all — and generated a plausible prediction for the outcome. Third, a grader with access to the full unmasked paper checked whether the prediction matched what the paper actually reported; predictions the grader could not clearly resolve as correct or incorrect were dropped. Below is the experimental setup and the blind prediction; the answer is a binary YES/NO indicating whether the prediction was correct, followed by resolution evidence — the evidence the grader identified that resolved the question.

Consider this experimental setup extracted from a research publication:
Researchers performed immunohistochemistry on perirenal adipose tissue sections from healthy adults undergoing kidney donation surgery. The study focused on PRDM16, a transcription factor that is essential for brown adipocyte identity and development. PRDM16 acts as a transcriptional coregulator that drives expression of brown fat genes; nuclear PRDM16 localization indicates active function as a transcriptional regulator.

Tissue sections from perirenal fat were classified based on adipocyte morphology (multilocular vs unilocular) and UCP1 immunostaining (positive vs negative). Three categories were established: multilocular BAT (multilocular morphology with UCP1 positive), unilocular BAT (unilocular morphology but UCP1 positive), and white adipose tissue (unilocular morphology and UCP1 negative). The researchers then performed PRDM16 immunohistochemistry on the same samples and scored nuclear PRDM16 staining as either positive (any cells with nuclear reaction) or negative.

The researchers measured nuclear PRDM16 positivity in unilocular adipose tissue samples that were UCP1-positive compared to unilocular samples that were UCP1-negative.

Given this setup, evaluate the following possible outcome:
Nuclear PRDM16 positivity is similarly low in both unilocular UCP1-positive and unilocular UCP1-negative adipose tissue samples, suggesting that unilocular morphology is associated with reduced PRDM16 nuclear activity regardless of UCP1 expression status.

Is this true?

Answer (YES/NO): NO